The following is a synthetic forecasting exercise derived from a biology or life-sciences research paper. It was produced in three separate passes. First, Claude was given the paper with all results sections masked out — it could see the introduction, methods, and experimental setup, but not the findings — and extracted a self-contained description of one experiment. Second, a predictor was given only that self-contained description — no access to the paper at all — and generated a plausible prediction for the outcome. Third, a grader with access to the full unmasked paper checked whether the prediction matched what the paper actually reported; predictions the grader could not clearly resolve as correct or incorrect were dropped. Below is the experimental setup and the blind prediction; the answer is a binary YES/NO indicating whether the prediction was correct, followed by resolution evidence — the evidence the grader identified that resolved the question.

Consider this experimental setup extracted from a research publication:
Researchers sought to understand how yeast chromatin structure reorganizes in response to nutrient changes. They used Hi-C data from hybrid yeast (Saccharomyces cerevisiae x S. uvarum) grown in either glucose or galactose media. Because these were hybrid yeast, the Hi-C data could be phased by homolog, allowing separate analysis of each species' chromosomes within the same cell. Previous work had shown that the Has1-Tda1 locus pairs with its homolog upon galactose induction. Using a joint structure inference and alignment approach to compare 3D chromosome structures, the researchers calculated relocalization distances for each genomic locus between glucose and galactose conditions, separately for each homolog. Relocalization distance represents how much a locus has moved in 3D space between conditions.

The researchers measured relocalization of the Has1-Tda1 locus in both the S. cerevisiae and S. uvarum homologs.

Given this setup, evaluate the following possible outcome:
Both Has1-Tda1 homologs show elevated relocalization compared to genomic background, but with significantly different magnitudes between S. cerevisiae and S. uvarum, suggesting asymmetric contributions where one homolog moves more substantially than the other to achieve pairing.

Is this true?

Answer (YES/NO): NO